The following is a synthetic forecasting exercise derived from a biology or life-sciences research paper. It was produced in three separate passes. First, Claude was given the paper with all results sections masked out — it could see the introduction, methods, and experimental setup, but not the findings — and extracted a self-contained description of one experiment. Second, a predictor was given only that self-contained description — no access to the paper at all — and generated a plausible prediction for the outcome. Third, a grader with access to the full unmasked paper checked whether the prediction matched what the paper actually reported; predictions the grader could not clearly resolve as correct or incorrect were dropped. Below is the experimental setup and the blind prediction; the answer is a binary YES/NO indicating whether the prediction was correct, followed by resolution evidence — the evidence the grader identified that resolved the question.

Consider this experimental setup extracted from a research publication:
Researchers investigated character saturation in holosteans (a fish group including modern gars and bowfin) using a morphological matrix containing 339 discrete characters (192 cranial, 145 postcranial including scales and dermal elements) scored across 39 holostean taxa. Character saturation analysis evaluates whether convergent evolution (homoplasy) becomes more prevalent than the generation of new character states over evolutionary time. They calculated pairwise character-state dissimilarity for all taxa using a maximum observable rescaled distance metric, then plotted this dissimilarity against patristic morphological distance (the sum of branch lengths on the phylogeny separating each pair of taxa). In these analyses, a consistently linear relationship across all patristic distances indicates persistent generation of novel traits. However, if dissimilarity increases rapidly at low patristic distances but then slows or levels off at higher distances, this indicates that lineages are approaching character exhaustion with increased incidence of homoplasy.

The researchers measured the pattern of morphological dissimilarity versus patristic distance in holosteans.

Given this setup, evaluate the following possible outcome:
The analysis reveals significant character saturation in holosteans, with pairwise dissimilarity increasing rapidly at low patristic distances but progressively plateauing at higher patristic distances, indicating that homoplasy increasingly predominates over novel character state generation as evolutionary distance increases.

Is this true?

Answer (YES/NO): NO